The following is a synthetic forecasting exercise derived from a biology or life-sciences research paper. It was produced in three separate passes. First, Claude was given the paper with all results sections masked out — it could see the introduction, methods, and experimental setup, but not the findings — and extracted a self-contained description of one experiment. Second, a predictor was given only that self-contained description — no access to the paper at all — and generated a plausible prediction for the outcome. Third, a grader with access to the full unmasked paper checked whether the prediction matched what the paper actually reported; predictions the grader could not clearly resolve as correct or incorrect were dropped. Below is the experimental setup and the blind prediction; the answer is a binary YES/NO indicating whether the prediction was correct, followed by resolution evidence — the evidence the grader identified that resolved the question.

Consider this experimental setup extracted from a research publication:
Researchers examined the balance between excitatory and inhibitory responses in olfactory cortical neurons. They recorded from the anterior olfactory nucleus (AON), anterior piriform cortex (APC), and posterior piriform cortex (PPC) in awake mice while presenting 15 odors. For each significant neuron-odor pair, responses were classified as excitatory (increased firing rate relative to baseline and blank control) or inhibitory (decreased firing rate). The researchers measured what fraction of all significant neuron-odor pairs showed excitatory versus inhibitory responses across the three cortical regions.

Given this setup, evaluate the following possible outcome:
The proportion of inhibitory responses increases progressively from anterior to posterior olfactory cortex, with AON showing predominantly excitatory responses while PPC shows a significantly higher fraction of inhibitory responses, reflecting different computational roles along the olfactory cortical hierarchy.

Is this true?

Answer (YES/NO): NO